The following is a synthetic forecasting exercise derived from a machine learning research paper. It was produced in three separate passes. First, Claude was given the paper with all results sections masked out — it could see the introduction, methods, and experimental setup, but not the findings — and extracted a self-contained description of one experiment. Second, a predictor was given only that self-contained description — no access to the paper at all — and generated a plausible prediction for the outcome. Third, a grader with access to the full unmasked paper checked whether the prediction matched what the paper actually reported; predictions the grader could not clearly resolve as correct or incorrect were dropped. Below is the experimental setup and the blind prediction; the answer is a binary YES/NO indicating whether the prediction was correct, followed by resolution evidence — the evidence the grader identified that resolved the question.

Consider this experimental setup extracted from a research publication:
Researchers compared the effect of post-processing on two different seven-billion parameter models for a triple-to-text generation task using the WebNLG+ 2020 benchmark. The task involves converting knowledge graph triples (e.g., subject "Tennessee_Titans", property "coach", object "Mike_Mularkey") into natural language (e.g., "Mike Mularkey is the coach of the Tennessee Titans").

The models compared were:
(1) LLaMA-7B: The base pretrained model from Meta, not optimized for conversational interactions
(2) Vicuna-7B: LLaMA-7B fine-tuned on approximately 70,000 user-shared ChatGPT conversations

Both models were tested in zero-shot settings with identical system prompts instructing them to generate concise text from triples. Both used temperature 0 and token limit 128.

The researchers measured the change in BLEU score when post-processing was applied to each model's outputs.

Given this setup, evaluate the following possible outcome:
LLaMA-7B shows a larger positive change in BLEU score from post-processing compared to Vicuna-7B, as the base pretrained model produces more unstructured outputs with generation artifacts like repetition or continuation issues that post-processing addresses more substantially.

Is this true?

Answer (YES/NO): YES